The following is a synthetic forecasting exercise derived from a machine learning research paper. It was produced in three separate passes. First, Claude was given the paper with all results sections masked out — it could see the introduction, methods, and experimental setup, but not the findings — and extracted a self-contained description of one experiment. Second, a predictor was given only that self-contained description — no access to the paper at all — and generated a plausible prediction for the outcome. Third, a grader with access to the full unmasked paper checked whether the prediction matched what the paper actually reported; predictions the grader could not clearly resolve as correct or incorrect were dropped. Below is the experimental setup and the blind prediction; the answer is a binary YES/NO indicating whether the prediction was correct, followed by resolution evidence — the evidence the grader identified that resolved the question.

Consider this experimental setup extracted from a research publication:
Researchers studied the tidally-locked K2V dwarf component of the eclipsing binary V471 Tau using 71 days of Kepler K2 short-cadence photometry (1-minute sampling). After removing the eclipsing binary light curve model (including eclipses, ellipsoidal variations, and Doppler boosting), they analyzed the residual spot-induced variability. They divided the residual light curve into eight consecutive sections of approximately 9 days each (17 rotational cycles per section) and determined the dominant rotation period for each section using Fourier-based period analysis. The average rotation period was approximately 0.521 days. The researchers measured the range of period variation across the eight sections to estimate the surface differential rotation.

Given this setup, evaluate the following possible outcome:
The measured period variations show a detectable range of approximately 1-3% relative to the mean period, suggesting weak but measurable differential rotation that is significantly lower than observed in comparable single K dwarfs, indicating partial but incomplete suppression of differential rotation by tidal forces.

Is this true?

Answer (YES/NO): NO